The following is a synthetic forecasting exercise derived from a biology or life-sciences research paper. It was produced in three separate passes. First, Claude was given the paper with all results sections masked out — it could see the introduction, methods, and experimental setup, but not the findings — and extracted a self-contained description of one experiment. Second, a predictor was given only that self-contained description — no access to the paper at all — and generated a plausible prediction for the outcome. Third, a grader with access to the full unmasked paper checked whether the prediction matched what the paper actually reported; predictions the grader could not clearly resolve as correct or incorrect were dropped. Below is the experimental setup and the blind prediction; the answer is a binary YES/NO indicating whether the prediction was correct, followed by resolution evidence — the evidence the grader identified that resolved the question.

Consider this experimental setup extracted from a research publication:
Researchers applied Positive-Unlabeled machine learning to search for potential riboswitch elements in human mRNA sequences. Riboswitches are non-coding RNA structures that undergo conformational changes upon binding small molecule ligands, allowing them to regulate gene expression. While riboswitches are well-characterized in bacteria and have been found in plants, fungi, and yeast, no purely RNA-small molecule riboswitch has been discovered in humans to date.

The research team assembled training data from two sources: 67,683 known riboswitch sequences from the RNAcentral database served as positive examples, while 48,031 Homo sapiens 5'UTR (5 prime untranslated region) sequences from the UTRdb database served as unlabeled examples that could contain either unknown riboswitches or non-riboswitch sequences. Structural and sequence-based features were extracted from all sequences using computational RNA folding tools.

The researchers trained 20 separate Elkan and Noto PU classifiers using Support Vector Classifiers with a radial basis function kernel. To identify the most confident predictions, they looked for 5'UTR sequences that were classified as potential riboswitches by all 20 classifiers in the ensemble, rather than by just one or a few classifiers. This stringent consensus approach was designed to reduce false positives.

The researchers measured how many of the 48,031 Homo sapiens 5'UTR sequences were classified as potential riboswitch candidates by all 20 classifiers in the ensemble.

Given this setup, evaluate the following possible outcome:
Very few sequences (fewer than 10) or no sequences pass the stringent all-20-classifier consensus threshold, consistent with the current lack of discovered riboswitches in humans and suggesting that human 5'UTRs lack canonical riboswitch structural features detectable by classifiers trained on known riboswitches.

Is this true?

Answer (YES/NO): NO